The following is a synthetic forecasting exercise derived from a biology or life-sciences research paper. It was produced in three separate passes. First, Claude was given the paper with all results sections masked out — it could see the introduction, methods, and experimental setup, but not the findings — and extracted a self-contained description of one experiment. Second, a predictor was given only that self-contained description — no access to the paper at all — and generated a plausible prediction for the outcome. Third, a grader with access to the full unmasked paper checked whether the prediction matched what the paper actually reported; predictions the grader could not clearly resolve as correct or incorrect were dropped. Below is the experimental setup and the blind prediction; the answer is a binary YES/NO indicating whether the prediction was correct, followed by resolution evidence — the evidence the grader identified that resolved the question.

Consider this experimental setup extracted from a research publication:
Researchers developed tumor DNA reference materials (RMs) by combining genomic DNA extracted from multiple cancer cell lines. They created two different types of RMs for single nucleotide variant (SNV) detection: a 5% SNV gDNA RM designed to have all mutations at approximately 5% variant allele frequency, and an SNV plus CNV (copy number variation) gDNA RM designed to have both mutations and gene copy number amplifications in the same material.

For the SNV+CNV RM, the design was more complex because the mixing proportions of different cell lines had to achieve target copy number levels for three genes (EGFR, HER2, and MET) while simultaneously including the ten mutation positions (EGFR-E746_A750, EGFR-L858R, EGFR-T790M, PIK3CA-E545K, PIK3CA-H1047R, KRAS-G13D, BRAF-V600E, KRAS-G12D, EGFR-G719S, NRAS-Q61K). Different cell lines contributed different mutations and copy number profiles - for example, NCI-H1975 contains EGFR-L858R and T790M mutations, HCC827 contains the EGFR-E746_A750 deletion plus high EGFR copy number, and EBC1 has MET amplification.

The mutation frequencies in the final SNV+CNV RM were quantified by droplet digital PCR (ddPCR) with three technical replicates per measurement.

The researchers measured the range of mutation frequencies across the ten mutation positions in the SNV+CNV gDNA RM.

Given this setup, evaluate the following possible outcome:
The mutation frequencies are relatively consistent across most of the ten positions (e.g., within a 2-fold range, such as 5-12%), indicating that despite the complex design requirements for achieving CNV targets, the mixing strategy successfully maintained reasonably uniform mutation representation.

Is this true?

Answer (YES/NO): NO